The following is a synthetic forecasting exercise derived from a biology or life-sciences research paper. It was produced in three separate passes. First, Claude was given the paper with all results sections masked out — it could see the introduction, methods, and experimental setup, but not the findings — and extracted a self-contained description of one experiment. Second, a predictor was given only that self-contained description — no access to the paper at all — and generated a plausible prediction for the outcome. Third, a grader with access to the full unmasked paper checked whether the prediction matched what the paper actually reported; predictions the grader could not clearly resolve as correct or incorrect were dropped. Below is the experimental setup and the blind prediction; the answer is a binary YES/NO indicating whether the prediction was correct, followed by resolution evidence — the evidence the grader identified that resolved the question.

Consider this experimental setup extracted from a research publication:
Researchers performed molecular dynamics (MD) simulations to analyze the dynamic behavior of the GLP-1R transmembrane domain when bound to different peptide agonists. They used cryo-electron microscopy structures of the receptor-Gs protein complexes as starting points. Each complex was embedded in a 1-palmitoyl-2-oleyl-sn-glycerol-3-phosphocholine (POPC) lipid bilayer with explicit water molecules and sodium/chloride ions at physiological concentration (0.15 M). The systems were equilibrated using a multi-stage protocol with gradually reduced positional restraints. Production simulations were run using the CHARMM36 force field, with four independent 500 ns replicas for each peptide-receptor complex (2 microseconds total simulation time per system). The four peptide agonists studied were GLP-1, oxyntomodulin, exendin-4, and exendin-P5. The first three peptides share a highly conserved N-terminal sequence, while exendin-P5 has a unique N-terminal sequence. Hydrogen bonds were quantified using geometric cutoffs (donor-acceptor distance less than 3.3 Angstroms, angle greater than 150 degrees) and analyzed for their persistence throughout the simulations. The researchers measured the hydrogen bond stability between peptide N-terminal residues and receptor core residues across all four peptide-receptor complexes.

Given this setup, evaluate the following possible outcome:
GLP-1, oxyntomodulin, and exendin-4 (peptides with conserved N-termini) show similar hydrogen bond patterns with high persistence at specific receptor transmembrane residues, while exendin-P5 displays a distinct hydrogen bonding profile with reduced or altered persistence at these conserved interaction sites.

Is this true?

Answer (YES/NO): NO